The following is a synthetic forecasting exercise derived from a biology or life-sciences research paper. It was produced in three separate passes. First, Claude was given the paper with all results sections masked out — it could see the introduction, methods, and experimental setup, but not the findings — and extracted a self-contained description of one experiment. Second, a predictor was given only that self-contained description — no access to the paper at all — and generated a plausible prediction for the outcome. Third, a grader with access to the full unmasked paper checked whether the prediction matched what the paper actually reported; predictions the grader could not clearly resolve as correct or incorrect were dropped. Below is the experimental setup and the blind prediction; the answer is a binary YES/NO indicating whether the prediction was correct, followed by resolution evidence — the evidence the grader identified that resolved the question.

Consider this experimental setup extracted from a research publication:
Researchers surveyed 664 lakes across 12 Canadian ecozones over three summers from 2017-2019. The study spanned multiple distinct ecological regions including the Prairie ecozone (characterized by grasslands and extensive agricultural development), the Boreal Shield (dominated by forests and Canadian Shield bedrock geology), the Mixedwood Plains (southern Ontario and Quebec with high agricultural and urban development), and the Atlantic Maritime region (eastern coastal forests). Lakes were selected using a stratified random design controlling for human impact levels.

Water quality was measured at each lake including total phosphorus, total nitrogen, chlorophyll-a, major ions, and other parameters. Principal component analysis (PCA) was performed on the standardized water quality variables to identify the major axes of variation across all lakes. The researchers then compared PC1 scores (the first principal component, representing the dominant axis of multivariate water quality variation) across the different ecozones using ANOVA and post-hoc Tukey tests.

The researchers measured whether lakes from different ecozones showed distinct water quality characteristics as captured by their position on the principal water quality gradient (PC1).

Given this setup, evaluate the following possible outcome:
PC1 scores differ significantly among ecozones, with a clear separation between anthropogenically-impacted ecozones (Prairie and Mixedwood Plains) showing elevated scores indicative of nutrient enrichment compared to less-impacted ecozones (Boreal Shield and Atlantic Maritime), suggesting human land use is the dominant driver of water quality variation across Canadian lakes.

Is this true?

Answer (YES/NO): NO